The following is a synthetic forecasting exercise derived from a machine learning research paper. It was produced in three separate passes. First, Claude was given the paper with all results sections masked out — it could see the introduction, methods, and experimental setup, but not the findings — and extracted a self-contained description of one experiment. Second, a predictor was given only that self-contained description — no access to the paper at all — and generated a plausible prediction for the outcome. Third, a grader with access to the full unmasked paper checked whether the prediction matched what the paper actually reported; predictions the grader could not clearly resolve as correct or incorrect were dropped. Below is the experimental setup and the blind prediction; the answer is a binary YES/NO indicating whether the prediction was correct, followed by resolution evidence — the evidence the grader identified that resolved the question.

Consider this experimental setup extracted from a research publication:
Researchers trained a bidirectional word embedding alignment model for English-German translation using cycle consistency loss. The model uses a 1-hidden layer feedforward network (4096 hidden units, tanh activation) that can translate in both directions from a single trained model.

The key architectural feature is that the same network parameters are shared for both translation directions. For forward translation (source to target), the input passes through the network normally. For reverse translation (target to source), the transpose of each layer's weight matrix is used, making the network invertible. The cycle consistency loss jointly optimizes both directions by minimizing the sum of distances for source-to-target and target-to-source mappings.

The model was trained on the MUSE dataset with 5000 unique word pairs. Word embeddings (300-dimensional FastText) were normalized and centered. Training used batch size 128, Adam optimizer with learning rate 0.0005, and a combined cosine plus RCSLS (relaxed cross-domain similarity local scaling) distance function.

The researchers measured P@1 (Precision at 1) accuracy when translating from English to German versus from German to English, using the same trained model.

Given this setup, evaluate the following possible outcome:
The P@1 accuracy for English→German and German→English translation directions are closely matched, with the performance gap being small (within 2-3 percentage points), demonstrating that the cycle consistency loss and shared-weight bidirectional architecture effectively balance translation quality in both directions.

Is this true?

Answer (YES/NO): NO